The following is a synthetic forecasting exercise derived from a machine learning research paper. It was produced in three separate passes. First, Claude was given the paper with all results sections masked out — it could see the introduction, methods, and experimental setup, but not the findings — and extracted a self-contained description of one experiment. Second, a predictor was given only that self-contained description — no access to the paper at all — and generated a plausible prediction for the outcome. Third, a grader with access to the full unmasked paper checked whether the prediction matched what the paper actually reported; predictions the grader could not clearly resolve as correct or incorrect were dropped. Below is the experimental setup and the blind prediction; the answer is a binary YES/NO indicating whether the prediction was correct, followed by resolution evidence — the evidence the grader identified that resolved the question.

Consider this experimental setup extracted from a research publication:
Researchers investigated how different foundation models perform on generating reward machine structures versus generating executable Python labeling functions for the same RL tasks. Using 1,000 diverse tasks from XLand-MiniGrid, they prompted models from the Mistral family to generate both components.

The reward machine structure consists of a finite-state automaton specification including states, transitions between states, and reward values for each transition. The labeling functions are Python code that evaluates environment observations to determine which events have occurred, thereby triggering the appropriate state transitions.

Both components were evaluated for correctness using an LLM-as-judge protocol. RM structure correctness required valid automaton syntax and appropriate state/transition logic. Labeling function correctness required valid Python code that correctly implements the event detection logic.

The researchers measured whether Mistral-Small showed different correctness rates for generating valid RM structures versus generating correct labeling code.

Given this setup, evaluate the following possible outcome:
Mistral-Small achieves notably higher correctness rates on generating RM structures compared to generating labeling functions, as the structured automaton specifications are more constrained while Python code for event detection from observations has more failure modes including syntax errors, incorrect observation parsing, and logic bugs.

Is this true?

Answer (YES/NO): YES